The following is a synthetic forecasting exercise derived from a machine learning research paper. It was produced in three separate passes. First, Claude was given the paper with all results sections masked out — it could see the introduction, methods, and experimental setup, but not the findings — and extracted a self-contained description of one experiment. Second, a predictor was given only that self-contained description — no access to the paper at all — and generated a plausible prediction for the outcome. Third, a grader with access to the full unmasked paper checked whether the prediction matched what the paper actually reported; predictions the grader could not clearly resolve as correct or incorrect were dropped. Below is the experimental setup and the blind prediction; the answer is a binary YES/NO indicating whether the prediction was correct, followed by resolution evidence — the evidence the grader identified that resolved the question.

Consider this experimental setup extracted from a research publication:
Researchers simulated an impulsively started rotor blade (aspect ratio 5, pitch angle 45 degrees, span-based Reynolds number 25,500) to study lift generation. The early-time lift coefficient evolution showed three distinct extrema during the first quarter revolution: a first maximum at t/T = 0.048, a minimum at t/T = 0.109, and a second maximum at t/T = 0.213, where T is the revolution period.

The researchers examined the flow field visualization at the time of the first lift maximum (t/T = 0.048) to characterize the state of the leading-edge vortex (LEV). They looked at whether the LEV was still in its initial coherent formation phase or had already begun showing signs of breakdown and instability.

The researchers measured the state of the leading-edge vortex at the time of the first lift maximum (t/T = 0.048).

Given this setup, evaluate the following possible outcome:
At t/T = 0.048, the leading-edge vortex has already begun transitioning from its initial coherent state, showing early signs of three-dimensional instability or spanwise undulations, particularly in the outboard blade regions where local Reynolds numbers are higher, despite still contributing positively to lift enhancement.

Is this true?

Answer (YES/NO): NO